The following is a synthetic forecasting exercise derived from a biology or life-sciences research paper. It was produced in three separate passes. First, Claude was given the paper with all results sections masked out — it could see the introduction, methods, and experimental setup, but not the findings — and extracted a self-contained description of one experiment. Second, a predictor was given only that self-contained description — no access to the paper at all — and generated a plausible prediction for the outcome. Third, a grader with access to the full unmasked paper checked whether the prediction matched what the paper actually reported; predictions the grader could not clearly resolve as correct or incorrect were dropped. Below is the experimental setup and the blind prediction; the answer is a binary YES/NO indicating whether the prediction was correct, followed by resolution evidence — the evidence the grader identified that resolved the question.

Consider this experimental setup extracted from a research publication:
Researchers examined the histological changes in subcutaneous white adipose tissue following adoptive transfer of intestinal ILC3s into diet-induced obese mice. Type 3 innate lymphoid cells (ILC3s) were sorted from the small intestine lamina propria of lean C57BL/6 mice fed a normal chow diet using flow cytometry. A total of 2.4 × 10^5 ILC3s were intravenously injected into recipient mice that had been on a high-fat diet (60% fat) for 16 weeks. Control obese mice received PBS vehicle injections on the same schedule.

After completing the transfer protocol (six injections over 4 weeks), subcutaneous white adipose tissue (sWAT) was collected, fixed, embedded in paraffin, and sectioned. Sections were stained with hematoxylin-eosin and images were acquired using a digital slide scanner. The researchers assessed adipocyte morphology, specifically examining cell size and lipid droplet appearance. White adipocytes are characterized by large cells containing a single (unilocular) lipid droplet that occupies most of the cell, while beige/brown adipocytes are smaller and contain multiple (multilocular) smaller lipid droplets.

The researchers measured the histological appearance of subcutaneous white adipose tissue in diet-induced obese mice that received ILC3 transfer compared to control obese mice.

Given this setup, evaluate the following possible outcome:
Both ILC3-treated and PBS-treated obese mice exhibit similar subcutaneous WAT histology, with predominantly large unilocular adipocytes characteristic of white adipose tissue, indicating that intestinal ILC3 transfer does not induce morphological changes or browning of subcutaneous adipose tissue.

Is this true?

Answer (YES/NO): NO